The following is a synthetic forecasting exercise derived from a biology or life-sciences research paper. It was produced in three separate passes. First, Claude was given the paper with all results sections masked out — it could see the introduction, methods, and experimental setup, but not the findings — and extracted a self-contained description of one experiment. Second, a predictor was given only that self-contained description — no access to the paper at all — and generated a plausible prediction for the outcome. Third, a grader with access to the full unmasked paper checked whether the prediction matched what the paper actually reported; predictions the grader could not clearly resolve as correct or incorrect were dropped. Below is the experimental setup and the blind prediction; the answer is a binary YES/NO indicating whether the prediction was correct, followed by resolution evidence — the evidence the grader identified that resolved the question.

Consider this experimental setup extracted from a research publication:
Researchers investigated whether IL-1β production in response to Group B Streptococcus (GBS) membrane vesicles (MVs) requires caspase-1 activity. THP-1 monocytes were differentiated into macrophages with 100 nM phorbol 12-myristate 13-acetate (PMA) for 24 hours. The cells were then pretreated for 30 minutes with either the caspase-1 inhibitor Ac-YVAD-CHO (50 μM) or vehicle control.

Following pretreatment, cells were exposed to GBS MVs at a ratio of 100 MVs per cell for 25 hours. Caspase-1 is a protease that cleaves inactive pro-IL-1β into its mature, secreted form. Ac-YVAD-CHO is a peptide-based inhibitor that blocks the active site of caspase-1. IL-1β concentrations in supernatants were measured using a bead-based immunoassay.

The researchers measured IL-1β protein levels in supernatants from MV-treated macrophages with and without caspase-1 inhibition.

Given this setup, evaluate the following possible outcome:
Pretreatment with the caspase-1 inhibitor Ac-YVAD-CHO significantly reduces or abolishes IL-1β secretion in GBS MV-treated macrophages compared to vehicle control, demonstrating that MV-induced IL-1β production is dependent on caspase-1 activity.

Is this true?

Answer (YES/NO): YES